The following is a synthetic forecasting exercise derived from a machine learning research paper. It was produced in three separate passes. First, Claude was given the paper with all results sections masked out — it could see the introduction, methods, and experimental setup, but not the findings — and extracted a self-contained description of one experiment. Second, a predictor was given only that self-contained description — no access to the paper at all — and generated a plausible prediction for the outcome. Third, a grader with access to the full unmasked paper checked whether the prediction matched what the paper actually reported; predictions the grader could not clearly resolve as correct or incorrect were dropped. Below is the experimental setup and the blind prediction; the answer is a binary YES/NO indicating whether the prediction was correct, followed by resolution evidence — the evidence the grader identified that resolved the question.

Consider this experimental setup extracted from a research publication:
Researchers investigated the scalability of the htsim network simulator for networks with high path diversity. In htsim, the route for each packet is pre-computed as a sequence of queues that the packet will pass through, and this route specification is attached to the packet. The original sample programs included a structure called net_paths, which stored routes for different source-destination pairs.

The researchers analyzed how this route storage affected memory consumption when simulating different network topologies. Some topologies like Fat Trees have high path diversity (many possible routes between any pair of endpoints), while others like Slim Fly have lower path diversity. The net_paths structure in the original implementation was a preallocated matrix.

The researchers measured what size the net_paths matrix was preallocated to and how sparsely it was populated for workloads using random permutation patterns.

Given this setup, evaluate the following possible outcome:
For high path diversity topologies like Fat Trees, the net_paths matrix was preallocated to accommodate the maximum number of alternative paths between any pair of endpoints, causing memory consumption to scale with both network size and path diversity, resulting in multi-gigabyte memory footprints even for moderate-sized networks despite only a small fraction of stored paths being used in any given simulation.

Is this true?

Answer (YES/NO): NO